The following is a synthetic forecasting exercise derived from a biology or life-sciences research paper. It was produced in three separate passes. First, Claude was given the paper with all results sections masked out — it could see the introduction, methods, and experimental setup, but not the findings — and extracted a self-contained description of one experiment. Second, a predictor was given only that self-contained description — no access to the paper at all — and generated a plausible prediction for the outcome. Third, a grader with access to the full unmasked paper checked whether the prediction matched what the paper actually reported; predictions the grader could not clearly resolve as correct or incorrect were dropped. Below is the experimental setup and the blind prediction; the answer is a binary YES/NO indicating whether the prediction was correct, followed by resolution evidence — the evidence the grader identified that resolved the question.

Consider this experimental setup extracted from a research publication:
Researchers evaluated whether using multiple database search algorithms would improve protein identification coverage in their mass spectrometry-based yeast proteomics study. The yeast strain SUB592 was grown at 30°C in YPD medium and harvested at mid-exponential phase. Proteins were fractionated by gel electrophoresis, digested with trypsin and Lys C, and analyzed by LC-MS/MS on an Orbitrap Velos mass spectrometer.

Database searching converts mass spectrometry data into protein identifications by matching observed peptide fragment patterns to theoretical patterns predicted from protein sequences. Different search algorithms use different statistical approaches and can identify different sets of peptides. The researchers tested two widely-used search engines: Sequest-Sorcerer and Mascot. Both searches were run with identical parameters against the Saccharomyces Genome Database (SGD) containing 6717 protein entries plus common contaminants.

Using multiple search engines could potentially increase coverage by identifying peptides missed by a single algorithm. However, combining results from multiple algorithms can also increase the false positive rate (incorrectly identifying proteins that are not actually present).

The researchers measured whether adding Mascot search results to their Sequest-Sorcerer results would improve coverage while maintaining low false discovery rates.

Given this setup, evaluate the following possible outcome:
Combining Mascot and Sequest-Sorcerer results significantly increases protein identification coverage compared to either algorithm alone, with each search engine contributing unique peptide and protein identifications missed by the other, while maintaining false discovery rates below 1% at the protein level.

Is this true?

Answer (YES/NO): NO